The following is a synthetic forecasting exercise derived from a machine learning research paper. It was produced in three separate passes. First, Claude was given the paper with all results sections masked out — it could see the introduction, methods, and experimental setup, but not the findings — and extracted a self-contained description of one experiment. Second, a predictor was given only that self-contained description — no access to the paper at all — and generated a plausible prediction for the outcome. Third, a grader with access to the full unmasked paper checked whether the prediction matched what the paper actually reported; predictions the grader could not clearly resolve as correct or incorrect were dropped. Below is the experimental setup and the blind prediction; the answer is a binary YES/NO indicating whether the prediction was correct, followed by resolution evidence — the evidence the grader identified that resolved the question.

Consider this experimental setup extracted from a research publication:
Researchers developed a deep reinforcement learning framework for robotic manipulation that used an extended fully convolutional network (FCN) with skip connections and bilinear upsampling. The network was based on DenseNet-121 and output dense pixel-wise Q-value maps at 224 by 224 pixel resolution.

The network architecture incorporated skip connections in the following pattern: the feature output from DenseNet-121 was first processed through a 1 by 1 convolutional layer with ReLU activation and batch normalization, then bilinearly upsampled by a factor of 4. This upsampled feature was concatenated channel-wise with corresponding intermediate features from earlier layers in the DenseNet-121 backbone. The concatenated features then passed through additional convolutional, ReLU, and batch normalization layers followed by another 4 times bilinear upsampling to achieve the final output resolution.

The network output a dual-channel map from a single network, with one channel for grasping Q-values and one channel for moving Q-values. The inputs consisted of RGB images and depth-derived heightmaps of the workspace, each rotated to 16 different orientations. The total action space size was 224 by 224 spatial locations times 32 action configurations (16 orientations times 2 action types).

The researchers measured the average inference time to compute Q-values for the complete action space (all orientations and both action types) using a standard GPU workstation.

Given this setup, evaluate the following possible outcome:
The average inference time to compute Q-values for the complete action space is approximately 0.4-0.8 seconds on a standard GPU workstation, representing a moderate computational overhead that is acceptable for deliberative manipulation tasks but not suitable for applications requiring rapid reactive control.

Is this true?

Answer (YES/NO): YES